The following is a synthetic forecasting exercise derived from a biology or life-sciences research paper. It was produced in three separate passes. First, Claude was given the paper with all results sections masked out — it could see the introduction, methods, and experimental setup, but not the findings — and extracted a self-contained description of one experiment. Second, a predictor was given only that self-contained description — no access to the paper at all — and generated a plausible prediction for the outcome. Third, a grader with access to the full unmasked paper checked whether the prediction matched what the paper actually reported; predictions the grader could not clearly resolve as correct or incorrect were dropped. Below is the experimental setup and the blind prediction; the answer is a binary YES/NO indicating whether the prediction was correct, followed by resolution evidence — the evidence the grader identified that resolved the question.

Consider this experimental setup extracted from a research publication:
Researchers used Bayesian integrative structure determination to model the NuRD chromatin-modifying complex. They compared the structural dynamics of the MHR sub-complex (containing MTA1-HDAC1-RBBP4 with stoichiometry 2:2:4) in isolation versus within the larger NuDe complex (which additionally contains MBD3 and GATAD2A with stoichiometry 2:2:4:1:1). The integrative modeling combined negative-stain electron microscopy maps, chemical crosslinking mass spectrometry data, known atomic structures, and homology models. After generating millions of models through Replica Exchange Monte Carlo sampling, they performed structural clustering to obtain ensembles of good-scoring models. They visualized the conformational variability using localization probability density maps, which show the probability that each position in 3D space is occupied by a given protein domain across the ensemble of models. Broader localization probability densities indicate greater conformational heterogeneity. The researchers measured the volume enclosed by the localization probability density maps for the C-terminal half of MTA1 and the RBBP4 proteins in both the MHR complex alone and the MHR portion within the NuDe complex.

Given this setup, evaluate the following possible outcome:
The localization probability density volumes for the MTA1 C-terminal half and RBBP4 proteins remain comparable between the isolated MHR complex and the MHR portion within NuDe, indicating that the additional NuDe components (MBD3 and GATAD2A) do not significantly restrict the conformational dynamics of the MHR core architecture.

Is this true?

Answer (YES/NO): NO